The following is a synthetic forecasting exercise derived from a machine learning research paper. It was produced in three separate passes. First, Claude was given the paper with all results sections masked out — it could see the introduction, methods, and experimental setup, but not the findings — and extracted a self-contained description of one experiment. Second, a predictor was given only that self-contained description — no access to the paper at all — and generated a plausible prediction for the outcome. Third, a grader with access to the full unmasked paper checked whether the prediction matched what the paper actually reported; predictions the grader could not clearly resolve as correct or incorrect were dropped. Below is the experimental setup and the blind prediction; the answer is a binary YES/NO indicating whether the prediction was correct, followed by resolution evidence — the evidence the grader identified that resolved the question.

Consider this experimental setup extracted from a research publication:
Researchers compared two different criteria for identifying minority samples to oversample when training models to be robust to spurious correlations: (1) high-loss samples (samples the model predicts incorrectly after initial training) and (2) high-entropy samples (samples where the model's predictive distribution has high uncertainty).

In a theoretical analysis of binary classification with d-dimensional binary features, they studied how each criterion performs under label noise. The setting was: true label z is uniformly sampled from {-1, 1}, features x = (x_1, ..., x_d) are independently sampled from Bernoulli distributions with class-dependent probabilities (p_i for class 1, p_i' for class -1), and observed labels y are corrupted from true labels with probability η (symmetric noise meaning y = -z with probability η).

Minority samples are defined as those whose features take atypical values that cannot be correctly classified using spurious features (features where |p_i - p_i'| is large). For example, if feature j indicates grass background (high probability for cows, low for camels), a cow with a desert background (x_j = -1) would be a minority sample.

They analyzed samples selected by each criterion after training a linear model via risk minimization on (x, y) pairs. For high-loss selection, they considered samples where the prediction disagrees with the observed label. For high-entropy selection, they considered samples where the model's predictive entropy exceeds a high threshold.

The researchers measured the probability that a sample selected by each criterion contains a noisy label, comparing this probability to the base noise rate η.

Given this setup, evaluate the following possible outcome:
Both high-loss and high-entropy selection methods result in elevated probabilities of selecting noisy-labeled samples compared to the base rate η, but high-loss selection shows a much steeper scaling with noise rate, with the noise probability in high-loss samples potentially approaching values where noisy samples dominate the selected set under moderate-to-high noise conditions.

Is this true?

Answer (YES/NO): NO